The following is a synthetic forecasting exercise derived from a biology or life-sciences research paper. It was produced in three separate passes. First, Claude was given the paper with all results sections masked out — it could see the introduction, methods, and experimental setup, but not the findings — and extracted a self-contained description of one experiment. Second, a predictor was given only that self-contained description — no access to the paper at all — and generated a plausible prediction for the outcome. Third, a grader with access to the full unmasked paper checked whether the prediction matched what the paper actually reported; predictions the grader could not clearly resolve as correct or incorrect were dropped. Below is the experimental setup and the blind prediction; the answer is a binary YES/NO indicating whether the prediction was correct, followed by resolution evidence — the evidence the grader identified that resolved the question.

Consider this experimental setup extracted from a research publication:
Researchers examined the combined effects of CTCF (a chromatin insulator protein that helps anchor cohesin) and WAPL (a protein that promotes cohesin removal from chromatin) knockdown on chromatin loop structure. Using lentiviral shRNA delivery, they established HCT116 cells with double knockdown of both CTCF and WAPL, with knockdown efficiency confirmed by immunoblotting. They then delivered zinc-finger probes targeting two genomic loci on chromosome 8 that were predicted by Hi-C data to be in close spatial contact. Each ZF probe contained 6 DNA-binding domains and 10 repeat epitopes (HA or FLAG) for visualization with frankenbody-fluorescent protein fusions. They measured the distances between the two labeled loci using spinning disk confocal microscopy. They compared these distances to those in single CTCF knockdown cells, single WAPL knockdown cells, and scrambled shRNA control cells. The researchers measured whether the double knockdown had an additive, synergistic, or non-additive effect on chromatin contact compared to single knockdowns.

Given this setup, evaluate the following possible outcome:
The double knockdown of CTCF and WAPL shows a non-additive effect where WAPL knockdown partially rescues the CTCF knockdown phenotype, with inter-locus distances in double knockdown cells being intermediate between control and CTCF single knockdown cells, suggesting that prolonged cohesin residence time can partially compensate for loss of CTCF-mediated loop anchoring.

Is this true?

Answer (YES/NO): NO